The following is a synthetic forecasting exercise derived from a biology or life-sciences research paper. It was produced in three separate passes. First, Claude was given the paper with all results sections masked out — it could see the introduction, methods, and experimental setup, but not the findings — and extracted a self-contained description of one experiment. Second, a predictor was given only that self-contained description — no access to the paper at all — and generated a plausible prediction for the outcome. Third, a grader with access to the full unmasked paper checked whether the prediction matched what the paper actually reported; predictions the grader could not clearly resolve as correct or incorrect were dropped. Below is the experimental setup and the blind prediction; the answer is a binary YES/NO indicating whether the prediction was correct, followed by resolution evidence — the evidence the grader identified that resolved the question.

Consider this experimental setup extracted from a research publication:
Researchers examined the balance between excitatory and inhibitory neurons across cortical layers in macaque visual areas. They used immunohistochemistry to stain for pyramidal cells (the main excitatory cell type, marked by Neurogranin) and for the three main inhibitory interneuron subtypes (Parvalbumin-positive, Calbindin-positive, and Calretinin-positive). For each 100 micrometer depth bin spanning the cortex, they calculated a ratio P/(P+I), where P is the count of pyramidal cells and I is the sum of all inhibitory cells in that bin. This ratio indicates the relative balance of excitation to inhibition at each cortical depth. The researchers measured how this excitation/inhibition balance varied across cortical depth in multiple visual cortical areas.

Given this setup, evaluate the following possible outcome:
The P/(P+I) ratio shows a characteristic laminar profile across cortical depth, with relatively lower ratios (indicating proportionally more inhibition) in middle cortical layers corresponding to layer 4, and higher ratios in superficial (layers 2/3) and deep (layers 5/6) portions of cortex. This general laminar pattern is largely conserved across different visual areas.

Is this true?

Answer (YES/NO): NO